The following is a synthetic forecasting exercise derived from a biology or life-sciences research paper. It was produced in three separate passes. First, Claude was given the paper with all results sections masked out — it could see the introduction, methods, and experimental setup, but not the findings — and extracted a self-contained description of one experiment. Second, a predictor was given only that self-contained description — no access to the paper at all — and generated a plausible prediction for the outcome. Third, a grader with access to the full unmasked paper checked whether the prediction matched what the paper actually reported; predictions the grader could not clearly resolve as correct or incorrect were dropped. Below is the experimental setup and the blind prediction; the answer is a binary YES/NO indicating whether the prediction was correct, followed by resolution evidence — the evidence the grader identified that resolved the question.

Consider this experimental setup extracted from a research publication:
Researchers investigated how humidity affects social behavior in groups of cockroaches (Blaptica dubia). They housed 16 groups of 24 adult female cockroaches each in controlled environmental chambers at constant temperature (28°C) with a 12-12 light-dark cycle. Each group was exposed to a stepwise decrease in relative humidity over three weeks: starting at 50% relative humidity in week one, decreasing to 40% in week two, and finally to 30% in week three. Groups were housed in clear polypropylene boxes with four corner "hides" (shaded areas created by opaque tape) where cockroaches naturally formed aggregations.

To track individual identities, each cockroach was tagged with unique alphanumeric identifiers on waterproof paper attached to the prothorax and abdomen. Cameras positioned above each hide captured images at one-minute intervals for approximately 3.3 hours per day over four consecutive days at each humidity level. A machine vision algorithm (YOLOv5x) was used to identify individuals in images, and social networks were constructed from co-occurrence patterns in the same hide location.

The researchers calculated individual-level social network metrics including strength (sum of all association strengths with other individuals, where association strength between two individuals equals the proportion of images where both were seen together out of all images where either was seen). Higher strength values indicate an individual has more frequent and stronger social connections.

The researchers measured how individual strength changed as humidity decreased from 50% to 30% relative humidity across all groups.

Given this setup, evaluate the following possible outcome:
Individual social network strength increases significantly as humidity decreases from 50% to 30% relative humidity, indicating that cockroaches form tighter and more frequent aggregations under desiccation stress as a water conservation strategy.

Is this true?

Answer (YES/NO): NO